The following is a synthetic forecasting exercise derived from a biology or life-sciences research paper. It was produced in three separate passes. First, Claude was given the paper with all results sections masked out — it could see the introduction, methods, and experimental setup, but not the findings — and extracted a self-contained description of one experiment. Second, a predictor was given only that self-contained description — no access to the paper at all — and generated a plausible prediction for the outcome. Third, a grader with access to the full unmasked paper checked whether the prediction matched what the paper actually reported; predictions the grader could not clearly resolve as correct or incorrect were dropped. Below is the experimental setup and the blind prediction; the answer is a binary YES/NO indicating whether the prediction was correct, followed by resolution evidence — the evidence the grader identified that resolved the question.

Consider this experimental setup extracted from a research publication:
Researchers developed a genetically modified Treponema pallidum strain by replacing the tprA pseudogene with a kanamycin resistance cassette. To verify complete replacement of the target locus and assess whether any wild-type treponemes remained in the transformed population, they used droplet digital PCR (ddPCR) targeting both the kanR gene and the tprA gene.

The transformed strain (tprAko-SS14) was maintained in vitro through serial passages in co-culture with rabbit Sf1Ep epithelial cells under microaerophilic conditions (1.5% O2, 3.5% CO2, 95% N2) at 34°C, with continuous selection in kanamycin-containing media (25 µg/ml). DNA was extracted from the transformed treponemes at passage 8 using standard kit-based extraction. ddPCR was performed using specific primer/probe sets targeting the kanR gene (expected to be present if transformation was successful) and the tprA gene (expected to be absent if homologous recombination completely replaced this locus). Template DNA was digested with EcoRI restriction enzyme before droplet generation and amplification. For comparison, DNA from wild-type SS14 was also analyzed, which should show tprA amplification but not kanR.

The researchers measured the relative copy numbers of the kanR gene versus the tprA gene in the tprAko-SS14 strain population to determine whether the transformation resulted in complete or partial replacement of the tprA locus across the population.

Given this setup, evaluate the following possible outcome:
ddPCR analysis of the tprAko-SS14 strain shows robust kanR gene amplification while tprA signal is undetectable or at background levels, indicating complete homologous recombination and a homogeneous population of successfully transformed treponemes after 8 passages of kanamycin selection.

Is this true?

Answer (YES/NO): YES